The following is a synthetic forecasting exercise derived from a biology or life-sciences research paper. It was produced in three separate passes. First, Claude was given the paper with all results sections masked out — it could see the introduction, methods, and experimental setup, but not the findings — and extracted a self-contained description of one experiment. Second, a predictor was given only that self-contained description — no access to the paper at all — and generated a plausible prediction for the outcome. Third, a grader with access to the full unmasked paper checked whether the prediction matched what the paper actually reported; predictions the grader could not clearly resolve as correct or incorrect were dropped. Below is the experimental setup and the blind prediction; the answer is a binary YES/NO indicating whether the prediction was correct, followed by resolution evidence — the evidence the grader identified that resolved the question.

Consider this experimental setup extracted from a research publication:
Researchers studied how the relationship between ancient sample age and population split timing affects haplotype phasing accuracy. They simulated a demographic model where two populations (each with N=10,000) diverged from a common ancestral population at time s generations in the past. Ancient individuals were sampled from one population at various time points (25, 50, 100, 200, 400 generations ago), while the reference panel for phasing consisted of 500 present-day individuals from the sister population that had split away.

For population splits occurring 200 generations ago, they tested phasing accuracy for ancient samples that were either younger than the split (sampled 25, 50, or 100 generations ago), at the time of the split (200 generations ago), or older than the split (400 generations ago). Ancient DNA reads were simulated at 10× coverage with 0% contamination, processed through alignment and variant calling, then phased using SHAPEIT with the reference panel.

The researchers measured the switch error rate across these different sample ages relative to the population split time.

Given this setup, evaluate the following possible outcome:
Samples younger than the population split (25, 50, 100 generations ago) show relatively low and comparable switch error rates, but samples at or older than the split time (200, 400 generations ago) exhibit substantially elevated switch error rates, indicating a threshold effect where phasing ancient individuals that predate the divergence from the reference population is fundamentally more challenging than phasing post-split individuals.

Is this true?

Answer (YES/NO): NO